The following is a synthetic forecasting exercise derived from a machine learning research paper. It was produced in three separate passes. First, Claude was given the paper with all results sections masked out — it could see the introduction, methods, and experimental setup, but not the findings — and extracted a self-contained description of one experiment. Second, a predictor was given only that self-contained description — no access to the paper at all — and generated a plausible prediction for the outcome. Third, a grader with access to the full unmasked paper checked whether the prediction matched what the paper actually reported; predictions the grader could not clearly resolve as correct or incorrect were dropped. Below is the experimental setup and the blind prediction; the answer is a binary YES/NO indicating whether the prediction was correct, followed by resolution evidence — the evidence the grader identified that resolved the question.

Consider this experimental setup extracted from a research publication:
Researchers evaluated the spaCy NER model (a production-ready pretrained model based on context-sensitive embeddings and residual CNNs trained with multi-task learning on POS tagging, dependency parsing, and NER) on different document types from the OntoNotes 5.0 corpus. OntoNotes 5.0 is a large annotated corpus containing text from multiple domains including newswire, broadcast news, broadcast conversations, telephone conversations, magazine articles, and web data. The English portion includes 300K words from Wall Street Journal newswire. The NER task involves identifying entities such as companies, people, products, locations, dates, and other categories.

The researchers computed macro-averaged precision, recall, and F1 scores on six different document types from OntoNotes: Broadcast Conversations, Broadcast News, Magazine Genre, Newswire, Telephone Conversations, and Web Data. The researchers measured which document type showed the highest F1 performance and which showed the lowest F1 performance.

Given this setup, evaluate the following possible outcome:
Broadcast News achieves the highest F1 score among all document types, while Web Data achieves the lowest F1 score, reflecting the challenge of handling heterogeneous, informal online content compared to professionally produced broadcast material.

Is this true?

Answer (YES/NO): NO